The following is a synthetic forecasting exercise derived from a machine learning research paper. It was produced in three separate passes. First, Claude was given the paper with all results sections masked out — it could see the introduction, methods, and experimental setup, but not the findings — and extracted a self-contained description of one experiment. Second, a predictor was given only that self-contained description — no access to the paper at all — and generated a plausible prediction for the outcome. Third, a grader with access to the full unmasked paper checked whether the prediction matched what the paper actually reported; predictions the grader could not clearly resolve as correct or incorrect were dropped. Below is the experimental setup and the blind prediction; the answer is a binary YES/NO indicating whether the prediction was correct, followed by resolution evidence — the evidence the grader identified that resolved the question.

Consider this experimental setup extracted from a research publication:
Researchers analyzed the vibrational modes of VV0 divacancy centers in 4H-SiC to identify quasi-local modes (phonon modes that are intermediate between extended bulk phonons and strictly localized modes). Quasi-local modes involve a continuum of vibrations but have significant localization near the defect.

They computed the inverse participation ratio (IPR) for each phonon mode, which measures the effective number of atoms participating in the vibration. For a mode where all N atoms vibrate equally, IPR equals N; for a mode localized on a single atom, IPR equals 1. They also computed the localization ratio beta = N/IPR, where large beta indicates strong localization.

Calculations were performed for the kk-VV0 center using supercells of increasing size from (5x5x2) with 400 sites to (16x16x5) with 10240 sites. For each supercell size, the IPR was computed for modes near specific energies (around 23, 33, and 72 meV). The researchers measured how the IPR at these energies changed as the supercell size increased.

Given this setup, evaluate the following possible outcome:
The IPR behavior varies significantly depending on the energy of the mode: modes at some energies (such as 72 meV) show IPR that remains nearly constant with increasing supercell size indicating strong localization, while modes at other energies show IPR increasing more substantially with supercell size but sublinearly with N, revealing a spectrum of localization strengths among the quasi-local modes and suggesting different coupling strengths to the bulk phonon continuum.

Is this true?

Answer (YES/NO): NO